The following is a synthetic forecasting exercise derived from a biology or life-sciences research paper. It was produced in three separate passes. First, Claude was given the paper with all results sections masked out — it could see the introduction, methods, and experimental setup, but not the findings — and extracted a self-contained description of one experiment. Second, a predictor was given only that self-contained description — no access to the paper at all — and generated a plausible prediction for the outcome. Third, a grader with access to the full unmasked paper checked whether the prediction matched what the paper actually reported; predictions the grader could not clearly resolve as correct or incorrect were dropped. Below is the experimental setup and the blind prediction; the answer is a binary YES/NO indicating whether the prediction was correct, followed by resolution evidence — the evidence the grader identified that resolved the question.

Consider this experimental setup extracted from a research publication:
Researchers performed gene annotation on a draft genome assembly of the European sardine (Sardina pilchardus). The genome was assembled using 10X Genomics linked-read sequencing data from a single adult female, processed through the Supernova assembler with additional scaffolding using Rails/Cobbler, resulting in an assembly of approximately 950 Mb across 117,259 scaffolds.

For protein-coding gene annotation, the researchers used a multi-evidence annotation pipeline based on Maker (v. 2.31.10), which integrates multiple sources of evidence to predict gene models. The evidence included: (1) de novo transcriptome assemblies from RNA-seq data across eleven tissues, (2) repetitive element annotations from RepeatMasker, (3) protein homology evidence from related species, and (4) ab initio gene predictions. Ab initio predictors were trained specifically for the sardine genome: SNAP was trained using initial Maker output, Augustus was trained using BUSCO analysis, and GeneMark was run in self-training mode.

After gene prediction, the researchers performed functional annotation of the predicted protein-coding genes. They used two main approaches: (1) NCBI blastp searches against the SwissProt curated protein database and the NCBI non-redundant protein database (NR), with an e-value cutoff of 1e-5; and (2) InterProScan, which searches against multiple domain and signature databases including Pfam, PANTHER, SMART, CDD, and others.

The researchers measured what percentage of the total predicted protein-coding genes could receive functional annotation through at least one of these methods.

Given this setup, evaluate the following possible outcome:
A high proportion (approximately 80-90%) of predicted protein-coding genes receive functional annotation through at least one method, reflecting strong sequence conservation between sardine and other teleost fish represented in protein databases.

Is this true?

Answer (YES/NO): NO